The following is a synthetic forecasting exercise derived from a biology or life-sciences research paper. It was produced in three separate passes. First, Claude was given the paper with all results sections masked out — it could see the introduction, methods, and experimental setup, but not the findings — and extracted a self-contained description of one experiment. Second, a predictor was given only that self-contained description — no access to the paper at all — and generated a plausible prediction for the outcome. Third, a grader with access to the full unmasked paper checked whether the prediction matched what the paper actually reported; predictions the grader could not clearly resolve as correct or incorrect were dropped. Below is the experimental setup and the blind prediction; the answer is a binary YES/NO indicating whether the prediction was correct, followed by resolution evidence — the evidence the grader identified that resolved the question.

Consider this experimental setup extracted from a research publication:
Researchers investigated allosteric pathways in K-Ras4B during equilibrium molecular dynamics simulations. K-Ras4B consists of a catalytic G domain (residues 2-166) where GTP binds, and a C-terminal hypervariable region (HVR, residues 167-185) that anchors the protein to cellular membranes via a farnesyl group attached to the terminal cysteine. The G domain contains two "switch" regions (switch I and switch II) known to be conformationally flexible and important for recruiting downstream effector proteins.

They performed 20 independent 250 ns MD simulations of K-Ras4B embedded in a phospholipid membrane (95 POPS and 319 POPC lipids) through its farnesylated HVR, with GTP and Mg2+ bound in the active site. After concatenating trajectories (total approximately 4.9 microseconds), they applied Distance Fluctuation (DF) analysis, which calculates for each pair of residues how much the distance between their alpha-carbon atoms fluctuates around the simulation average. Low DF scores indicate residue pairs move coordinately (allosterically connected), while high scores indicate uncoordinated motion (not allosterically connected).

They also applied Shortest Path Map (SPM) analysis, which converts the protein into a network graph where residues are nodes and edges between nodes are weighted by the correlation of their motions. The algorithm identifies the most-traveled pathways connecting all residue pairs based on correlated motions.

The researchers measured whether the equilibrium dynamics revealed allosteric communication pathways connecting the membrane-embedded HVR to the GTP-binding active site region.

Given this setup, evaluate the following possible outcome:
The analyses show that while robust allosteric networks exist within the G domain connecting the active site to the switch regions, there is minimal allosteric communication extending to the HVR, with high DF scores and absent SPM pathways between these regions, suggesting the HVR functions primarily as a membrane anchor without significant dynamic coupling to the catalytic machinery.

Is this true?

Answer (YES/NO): NO